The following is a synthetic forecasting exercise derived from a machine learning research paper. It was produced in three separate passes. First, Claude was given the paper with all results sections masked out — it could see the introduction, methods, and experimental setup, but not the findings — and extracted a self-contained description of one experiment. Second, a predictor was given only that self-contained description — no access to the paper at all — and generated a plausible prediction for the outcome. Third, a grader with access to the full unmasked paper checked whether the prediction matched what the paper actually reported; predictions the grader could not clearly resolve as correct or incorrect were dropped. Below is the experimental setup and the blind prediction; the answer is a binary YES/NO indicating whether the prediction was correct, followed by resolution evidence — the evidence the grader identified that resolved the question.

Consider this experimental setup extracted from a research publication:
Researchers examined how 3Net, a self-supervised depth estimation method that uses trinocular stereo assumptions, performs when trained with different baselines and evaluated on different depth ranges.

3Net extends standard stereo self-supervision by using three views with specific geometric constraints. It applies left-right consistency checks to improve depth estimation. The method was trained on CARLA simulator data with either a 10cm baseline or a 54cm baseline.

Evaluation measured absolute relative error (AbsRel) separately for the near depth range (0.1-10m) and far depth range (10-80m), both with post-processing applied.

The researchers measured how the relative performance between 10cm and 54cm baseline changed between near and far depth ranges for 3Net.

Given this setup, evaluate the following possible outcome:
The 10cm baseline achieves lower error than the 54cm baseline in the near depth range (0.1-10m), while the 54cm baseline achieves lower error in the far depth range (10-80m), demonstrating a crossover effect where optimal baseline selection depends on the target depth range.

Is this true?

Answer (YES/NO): YES